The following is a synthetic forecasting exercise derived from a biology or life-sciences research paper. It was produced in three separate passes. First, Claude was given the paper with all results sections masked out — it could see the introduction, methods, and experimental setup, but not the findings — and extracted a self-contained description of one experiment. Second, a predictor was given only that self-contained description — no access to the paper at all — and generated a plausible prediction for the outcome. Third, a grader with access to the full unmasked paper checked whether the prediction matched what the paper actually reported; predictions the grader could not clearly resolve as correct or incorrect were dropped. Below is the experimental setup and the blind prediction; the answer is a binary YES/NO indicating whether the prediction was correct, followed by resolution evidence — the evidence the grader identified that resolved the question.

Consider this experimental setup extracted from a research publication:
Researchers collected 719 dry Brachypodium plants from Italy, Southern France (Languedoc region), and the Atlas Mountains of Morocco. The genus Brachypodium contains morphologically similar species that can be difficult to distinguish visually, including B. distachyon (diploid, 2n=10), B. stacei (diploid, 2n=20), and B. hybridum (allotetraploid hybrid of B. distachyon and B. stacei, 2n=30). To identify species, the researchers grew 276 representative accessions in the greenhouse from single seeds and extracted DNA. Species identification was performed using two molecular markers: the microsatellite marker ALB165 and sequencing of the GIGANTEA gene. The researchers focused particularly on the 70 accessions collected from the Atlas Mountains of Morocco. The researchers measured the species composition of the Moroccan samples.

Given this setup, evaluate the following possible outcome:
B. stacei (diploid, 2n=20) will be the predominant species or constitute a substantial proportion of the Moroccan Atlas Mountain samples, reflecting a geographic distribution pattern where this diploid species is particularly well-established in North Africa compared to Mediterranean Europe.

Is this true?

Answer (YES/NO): NO